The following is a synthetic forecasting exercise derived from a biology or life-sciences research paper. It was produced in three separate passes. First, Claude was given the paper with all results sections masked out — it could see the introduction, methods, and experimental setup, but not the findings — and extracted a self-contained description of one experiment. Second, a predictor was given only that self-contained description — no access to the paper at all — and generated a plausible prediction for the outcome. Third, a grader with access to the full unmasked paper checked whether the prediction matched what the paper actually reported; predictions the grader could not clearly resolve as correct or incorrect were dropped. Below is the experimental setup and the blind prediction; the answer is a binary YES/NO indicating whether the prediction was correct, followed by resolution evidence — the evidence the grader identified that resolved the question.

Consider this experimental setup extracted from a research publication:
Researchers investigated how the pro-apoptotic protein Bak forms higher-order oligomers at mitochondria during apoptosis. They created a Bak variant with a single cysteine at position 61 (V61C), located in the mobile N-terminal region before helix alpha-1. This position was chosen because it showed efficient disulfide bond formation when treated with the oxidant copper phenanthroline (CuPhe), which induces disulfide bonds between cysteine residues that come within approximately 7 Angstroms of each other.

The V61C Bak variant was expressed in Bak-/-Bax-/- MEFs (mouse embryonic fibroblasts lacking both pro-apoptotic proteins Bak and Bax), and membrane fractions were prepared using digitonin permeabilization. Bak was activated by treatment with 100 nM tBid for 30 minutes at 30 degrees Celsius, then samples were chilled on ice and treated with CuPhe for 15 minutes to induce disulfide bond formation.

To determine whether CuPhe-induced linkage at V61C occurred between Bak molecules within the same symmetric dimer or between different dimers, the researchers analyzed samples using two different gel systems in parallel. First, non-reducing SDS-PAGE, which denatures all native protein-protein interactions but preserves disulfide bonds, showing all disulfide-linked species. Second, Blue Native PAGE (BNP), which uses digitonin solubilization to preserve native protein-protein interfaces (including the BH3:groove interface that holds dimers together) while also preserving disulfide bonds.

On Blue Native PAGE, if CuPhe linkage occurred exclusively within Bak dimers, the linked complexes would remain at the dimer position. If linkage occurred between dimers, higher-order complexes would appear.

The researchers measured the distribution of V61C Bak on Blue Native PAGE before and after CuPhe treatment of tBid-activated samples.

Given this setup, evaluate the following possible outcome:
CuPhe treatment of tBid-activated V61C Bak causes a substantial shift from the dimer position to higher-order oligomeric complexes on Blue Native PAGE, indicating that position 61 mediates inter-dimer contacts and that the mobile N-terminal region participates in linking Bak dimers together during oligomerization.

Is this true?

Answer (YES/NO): YES